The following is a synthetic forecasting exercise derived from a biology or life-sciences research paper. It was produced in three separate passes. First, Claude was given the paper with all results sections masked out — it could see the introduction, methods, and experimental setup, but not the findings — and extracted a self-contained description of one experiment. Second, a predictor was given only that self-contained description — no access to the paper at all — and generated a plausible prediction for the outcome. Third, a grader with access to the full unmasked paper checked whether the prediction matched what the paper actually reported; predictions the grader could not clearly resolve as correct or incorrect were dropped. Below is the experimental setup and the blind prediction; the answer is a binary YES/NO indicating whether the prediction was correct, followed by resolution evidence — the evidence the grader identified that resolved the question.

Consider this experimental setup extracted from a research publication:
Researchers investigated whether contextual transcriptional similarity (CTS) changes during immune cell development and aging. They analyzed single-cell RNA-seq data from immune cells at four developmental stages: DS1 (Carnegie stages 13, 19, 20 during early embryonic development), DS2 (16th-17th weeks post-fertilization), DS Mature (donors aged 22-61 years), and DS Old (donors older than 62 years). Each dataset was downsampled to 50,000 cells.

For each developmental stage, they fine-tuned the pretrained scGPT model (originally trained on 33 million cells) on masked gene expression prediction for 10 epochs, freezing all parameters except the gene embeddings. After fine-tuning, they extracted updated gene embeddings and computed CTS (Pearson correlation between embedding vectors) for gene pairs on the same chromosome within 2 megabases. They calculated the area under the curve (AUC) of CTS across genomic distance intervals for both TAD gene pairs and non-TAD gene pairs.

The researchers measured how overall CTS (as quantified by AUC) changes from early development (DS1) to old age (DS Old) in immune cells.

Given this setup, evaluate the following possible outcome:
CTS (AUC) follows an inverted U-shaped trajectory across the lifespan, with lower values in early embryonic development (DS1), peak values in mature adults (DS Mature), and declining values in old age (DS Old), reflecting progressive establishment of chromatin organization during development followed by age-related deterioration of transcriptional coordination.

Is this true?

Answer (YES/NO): NO